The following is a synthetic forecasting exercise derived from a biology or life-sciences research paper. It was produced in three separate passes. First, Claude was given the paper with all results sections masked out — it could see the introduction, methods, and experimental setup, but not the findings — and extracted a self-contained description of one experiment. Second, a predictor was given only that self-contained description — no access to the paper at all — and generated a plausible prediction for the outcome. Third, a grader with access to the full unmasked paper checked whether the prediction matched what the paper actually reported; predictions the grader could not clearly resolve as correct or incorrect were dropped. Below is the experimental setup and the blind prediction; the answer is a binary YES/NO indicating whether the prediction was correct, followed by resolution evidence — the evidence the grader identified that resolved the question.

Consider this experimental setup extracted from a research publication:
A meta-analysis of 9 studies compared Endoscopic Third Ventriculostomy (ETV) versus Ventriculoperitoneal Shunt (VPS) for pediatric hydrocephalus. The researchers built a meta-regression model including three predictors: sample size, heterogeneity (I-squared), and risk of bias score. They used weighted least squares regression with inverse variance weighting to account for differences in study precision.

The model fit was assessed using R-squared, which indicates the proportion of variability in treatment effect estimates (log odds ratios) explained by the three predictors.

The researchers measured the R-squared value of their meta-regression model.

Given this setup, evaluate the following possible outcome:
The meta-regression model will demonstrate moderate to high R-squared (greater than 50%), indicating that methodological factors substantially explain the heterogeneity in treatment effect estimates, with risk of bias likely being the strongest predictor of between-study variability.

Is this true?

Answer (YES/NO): NO